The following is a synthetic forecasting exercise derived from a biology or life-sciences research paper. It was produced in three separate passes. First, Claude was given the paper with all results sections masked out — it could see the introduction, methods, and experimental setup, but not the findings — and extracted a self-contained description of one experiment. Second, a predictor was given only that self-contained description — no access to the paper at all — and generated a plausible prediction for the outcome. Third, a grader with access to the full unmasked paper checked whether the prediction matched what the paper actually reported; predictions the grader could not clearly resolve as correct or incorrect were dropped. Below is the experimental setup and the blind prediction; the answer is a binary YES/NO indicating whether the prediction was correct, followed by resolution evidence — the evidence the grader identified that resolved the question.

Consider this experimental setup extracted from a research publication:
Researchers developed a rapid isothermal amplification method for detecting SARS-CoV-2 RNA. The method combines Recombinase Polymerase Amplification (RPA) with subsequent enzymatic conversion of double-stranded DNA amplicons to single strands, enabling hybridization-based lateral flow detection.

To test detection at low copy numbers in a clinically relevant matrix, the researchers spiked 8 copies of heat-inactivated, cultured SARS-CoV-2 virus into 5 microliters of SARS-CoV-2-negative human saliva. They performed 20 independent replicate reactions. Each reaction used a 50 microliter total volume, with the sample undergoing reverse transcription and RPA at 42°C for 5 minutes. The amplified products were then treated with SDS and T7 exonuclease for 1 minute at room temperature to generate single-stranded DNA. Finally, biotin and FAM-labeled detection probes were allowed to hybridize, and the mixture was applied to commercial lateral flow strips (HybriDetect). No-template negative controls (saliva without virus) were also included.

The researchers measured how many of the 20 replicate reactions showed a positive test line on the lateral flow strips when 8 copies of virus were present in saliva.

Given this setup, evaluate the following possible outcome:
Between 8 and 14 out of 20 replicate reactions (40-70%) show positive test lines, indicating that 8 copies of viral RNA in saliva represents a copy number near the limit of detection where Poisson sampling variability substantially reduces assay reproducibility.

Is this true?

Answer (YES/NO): NO